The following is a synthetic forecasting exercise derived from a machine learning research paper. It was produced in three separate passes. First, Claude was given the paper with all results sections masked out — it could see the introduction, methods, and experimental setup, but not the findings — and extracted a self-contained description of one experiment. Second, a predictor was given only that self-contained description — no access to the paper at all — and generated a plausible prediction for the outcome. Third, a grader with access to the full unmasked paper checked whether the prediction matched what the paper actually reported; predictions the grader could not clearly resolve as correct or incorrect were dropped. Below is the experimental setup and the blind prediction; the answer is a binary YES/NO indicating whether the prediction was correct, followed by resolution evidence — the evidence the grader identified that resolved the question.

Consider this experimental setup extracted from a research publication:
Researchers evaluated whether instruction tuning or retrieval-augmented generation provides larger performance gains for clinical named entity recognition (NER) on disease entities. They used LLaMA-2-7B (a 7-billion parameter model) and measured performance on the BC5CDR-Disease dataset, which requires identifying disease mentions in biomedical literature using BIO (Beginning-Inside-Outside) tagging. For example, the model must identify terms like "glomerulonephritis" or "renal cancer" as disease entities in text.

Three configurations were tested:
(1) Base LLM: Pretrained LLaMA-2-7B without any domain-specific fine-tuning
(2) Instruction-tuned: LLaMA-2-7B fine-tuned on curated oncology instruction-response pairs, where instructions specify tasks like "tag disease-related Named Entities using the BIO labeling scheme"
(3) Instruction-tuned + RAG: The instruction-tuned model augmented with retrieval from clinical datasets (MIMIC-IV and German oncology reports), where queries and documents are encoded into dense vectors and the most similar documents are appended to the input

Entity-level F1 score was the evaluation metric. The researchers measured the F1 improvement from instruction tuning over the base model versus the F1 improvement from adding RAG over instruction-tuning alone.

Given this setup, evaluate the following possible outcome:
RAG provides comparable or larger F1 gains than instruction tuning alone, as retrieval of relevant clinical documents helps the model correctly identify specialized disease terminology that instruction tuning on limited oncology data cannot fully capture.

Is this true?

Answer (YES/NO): NO